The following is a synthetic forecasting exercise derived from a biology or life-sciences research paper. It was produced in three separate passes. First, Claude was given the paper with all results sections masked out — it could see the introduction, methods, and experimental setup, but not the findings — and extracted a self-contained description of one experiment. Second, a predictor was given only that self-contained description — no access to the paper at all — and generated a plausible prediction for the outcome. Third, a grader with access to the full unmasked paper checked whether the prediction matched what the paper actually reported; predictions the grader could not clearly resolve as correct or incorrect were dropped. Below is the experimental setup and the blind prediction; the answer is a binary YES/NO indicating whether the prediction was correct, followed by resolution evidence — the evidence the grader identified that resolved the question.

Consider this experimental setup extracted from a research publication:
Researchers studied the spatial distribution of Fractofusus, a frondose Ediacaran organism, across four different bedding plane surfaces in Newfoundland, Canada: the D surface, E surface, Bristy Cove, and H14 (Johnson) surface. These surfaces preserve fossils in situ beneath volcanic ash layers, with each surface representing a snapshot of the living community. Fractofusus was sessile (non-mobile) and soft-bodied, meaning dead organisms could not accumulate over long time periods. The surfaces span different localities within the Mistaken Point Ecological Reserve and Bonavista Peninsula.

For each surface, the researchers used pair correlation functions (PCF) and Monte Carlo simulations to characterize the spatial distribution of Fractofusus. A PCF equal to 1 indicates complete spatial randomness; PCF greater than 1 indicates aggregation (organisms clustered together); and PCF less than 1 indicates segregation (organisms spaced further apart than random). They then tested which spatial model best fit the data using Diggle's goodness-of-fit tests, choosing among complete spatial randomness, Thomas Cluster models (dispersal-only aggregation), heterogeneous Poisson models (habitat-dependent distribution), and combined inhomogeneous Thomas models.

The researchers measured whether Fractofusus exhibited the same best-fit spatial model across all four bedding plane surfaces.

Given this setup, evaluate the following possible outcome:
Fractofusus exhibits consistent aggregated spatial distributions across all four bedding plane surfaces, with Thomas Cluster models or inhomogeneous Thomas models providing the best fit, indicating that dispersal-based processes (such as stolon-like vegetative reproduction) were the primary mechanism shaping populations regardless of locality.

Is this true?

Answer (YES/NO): YES